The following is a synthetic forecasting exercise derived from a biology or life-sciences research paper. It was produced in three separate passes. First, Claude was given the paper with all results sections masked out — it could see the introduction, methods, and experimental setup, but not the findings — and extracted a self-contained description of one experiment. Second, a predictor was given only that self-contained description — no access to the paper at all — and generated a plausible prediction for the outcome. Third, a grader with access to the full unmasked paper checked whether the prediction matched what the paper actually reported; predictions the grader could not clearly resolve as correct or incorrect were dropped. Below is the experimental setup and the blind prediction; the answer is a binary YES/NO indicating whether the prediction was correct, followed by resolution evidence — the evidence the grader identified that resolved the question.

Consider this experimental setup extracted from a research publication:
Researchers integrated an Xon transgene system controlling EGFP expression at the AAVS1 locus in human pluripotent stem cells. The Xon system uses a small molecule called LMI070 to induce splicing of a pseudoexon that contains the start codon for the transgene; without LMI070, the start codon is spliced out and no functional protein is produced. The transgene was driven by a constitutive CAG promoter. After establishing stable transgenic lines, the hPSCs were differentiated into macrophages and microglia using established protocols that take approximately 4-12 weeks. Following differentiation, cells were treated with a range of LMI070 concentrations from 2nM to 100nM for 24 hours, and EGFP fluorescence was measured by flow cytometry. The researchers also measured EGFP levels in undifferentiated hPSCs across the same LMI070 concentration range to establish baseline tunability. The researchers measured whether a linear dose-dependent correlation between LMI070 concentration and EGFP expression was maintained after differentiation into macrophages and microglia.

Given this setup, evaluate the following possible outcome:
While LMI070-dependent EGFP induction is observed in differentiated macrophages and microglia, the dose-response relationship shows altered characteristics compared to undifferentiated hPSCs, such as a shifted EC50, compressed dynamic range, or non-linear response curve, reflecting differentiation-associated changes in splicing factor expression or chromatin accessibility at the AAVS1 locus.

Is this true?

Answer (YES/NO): NO